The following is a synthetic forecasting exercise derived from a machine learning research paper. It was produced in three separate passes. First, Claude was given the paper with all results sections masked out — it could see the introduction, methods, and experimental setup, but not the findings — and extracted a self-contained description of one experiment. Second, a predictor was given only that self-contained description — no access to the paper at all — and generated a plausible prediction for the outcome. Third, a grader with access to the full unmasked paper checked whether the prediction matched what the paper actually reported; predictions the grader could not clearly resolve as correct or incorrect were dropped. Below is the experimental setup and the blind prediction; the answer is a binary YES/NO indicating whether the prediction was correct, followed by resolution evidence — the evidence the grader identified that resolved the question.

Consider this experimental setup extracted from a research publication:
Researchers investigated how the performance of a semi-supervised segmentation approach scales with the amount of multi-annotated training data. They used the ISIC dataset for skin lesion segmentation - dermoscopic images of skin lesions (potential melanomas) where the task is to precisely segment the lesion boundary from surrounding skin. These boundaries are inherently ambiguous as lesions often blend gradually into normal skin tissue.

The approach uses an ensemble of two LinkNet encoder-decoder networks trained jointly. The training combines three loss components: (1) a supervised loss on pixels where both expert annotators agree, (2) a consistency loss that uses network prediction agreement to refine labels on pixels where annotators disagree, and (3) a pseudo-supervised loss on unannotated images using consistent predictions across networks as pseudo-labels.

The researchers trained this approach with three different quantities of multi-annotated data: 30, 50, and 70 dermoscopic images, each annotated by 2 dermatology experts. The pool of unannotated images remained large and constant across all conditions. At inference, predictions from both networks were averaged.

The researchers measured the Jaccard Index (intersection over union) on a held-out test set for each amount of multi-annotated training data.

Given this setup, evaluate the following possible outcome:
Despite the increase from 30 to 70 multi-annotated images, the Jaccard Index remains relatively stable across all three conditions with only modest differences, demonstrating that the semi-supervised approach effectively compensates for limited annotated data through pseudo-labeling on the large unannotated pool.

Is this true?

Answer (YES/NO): NO